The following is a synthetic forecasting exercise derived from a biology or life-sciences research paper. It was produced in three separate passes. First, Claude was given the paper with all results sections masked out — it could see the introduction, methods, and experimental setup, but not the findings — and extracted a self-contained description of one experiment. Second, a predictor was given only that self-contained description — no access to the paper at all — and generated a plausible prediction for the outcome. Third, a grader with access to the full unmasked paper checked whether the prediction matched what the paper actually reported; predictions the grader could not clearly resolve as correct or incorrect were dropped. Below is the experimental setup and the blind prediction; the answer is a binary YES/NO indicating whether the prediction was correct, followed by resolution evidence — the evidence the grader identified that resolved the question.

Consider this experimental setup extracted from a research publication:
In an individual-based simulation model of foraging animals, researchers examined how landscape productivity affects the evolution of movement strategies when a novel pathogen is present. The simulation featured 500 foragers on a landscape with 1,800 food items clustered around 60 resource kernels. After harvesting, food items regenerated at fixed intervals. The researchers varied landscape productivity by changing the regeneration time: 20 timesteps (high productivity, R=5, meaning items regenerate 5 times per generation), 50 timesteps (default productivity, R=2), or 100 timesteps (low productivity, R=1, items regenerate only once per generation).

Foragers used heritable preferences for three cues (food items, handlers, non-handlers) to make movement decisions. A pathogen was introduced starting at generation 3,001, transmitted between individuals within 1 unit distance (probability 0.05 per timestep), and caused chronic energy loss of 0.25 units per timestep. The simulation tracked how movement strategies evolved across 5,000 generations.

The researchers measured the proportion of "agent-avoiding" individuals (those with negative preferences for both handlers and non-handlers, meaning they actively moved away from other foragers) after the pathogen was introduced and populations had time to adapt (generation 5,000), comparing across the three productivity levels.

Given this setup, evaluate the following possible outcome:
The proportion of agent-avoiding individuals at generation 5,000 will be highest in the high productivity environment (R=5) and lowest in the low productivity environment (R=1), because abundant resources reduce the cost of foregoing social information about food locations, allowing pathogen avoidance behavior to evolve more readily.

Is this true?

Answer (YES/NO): NO